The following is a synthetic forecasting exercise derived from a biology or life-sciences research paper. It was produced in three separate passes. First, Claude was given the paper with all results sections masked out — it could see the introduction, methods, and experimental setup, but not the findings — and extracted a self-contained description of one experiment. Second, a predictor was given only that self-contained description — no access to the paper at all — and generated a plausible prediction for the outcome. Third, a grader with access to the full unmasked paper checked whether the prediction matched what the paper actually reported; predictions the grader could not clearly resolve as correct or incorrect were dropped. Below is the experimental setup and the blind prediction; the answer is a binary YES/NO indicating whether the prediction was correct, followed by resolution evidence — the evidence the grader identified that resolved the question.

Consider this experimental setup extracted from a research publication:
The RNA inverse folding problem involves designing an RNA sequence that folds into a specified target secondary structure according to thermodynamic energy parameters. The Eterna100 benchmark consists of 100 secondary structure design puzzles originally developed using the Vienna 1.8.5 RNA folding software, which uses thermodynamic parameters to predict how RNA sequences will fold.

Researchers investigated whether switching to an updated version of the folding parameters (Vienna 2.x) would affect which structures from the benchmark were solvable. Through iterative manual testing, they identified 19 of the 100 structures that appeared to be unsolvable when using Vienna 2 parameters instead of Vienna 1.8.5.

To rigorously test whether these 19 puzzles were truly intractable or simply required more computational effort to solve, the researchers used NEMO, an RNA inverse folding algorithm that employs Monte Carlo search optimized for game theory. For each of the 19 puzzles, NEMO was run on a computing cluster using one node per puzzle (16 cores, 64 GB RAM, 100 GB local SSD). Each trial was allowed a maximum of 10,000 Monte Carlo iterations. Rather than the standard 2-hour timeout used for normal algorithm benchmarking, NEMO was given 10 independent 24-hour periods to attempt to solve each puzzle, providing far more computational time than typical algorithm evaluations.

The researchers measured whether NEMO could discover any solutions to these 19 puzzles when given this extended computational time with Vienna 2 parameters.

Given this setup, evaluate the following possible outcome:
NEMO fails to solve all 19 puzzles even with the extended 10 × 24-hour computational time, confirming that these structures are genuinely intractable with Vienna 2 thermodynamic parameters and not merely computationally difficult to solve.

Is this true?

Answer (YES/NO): YES